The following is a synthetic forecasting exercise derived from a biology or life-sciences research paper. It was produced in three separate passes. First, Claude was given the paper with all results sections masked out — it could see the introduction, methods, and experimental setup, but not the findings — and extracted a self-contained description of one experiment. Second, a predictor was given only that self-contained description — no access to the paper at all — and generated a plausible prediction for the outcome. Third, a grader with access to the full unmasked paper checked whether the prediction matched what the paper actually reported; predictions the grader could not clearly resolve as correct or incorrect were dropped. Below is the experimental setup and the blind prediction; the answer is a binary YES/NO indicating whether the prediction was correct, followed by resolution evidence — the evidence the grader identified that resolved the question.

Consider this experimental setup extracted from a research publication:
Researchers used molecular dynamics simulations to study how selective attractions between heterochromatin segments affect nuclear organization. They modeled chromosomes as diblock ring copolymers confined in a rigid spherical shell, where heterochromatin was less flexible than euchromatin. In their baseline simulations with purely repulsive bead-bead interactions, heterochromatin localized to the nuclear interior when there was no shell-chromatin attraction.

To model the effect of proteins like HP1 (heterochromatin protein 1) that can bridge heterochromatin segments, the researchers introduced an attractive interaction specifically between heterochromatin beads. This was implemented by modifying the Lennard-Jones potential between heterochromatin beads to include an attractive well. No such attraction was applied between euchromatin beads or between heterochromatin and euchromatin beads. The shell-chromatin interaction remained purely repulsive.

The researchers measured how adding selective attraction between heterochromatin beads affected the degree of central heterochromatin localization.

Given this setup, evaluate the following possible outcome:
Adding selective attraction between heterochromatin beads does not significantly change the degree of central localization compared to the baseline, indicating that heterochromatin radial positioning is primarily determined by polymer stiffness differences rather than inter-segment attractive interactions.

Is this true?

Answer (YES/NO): NO